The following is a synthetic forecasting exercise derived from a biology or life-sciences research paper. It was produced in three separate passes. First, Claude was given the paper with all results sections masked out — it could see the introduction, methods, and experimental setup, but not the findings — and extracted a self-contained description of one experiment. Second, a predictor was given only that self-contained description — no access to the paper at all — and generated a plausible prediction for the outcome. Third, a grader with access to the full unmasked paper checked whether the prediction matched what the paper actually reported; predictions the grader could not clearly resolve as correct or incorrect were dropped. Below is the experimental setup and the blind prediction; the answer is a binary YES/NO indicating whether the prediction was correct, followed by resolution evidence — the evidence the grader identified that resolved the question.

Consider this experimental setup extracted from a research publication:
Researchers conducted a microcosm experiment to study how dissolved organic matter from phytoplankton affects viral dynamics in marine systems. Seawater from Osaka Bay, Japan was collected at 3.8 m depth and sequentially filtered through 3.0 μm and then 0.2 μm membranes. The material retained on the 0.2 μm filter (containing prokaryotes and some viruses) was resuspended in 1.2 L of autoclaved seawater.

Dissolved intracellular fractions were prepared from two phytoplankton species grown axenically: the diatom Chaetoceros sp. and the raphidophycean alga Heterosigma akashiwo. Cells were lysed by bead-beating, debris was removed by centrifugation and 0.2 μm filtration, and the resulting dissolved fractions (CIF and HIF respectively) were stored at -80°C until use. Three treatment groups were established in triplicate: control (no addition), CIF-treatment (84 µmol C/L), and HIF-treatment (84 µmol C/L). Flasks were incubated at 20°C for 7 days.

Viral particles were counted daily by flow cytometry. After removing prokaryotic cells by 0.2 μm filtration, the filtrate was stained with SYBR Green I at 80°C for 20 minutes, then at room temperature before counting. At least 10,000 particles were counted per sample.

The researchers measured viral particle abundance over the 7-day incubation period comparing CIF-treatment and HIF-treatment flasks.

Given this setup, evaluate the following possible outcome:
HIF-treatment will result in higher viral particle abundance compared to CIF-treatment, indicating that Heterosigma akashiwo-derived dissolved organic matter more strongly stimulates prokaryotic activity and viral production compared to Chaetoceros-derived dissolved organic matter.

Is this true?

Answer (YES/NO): YES